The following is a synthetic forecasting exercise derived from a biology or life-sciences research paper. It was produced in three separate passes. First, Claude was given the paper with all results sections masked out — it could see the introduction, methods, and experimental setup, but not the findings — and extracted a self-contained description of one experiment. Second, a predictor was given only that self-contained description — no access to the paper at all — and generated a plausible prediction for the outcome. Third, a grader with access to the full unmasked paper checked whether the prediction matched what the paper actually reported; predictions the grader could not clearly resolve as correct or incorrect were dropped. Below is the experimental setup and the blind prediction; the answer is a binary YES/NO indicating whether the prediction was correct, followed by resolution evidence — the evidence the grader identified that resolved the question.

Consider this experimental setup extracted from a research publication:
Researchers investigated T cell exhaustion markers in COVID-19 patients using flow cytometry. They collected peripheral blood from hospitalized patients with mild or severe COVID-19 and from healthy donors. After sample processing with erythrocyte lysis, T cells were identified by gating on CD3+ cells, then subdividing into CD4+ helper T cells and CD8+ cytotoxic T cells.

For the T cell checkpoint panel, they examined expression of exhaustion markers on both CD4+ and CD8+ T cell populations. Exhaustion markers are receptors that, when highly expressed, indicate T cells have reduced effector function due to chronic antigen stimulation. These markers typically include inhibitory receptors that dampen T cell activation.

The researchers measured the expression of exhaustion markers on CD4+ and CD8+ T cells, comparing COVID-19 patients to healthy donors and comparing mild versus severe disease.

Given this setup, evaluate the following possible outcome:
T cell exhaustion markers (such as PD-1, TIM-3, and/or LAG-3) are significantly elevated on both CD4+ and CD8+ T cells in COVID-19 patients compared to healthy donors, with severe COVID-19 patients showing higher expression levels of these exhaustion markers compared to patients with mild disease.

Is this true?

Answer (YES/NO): NO